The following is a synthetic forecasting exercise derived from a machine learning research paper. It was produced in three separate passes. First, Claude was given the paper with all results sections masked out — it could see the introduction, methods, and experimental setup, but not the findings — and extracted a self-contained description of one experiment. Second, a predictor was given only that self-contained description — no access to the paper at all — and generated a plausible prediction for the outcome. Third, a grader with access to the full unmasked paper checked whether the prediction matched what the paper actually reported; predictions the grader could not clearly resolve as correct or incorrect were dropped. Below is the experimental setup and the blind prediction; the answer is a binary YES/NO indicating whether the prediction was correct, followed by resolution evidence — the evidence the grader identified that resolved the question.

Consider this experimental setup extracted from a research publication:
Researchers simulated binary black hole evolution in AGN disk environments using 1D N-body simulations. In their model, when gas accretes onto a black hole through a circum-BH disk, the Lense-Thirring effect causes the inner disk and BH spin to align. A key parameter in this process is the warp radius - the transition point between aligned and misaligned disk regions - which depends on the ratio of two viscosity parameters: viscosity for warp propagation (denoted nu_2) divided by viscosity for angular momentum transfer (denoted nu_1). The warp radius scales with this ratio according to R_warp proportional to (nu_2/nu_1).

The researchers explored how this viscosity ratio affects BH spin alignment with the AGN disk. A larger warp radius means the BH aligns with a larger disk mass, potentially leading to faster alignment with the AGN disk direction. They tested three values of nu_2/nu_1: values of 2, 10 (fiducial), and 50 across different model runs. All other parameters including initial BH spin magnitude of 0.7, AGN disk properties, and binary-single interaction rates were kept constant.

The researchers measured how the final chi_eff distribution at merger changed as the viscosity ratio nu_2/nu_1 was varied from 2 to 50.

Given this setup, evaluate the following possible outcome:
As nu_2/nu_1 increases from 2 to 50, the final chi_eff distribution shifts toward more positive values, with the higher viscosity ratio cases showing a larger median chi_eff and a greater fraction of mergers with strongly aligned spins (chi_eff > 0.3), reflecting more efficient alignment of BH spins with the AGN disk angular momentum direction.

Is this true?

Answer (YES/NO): NO